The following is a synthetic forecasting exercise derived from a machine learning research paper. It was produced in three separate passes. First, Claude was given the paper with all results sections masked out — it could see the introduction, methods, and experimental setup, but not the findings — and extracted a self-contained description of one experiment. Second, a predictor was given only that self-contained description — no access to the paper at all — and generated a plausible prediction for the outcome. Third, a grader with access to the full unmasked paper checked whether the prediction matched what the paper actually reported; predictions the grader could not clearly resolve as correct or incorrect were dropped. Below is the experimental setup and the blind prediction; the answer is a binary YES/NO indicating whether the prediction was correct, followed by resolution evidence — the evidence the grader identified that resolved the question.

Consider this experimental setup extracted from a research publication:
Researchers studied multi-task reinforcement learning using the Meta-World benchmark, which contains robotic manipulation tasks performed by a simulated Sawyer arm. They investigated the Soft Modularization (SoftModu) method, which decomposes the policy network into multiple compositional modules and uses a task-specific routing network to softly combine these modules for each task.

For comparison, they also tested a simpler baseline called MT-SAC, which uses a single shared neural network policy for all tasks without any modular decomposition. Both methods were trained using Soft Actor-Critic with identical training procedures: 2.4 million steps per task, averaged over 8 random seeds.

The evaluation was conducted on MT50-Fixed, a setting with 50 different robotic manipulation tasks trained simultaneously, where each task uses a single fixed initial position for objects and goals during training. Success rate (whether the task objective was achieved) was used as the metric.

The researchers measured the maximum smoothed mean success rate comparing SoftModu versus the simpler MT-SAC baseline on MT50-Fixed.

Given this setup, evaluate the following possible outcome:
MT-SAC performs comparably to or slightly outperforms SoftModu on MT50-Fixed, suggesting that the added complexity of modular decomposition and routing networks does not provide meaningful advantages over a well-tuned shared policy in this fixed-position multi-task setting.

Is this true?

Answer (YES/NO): NO